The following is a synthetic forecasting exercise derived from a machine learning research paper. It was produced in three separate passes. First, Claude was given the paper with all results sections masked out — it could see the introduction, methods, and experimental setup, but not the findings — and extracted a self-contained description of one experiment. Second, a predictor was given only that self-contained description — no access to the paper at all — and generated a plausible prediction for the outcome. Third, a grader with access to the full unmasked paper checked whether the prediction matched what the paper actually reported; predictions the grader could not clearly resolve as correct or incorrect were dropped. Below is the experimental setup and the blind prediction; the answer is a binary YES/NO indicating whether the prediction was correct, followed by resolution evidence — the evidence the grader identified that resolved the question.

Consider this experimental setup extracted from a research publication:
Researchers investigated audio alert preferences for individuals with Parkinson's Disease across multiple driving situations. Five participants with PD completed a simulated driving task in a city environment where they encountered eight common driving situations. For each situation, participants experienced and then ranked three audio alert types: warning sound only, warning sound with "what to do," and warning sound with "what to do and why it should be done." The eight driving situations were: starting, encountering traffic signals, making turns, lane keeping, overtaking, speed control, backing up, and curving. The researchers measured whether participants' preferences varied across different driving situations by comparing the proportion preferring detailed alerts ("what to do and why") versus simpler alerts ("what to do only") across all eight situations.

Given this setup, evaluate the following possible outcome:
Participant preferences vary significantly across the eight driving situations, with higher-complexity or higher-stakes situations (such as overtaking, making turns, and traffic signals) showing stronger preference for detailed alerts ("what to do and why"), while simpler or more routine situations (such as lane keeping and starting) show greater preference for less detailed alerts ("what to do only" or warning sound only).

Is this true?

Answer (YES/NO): NO